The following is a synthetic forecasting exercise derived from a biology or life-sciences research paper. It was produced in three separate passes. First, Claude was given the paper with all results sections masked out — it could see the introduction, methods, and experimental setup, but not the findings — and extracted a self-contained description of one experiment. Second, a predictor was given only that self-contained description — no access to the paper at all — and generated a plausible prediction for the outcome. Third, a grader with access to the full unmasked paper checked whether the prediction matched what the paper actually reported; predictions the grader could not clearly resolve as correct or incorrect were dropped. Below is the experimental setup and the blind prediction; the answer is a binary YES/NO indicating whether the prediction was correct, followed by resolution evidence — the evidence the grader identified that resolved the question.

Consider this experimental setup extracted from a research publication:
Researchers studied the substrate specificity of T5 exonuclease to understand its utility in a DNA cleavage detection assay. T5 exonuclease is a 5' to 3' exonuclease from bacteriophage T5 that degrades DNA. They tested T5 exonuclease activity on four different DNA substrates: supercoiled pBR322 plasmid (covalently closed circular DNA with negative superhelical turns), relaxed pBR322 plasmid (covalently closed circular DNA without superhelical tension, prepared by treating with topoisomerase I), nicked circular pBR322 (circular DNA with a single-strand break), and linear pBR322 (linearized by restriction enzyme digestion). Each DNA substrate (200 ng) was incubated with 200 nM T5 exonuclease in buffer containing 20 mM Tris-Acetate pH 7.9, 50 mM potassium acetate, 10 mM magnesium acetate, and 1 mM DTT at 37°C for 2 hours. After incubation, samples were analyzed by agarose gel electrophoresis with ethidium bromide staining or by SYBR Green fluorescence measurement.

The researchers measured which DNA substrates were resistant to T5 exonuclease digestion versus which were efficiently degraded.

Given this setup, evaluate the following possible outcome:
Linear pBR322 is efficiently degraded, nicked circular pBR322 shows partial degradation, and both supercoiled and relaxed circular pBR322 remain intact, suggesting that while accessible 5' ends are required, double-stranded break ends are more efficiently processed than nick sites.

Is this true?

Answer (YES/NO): NO